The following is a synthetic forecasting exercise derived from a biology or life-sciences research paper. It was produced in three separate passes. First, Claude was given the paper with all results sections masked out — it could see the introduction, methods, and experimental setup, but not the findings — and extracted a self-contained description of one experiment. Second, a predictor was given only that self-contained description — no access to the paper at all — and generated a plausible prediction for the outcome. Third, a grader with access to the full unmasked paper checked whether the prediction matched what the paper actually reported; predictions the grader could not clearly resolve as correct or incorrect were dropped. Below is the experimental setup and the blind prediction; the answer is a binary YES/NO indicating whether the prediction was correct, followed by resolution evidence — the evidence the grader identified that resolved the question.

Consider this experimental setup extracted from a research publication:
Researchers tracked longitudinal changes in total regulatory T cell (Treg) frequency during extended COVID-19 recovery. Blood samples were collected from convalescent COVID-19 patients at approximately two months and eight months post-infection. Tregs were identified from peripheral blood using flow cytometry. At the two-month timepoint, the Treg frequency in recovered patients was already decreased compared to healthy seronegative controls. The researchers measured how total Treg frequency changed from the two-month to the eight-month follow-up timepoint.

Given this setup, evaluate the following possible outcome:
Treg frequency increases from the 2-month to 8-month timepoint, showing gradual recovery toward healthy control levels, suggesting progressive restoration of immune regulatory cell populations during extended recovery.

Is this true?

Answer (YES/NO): NO